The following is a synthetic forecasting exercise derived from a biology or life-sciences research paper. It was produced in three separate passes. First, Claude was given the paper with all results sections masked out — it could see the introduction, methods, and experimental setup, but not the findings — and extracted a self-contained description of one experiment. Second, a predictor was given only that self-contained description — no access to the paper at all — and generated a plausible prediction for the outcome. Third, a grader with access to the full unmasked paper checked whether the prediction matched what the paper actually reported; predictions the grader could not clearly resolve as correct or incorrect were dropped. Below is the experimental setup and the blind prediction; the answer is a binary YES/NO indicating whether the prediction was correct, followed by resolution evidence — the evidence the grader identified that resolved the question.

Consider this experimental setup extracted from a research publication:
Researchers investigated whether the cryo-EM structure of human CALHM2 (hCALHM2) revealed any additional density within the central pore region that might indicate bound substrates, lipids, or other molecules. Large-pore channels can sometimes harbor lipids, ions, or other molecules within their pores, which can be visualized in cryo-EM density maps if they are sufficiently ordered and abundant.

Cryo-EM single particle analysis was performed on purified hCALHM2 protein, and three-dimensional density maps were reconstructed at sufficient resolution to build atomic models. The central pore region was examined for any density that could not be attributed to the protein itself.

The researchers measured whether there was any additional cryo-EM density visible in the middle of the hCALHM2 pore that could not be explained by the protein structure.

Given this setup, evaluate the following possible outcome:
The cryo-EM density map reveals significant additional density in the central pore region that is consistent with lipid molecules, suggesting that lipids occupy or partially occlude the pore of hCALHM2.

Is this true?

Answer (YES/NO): YES